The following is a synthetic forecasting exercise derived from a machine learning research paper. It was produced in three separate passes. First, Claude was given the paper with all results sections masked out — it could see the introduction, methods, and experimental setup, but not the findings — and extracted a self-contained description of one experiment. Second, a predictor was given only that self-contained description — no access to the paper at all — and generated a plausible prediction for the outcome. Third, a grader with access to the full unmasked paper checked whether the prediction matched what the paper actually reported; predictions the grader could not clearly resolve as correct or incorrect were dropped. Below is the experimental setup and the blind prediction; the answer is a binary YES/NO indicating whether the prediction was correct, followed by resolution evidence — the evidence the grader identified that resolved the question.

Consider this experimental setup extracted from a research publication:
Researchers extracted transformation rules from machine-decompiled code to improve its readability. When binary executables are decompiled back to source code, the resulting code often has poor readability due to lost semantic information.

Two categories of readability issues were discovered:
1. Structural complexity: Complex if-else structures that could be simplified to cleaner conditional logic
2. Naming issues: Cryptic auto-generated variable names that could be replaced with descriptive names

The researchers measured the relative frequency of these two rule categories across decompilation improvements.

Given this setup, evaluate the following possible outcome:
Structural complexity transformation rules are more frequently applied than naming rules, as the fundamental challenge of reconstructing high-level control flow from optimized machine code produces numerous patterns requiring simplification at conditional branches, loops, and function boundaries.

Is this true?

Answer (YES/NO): YES